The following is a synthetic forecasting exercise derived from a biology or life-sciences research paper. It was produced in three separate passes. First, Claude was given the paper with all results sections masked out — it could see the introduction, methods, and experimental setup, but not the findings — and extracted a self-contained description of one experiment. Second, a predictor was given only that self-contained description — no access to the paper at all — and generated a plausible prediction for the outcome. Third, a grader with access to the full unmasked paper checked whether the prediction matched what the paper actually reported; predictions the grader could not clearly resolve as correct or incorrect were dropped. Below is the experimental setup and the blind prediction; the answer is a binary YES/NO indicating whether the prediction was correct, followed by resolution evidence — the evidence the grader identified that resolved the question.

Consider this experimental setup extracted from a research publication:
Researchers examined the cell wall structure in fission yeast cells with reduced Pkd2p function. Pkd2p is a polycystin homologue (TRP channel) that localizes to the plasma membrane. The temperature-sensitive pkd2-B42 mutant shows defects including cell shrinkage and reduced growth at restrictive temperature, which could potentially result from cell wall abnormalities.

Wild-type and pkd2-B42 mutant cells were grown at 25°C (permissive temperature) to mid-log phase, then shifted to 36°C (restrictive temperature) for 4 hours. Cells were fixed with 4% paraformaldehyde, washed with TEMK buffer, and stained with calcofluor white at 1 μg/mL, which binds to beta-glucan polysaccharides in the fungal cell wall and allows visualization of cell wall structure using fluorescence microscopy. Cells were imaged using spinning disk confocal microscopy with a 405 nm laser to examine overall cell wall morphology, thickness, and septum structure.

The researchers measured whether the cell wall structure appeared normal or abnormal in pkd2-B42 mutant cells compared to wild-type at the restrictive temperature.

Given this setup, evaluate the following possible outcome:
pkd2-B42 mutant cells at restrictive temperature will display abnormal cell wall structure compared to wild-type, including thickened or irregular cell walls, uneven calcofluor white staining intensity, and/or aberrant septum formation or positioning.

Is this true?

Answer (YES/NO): NO